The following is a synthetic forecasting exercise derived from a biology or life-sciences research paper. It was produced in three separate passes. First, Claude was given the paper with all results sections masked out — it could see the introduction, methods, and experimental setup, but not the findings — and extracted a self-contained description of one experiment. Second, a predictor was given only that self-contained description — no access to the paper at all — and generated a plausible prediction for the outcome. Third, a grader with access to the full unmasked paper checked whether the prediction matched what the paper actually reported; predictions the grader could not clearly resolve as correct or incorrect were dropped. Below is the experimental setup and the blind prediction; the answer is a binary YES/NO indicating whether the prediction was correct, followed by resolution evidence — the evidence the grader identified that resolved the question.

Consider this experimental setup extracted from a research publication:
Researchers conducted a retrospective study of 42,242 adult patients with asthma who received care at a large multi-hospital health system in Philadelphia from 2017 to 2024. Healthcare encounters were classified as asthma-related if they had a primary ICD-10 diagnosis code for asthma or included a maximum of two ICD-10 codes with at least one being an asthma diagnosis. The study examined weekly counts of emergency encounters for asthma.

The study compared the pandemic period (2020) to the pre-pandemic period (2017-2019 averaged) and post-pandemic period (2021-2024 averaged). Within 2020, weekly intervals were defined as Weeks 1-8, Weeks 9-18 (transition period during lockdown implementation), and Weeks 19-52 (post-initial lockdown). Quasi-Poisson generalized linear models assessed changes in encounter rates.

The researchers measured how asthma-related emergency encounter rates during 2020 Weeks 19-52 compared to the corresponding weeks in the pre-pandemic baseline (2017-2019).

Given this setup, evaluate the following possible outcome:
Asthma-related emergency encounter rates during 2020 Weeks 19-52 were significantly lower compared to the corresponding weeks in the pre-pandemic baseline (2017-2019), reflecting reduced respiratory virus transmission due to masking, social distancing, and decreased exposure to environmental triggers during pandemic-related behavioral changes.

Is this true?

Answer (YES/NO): YES